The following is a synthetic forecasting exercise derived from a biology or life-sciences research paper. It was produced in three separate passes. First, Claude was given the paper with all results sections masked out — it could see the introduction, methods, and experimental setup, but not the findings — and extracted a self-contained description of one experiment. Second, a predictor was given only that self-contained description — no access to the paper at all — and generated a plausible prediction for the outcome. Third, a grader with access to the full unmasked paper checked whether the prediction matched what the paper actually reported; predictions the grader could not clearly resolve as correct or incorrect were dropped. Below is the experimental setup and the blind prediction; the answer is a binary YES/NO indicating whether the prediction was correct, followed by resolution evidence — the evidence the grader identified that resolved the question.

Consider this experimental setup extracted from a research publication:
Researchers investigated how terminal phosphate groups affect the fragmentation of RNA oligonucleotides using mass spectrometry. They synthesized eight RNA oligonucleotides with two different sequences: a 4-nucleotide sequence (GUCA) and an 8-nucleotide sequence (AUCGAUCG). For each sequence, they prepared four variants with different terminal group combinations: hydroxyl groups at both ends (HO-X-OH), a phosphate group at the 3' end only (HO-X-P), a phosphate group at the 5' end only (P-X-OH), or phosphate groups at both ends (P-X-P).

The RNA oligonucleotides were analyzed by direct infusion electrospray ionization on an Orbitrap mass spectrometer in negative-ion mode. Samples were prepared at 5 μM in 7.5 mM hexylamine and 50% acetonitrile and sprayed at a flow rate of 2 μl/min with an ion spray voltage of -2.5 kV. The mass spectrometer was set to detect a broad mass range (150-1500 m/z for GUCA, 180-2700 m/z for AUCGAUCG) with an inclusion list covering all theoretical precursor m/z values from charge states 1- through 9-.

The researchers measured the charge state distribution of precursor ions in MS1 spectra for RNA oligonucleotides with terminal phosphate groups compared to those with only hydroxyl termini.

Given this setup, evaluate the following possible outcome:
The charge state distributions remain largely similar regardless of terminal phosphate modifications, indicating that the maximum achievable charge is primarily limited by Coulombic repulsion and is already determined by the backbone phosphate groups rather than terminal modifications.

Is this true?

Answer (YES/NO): NO